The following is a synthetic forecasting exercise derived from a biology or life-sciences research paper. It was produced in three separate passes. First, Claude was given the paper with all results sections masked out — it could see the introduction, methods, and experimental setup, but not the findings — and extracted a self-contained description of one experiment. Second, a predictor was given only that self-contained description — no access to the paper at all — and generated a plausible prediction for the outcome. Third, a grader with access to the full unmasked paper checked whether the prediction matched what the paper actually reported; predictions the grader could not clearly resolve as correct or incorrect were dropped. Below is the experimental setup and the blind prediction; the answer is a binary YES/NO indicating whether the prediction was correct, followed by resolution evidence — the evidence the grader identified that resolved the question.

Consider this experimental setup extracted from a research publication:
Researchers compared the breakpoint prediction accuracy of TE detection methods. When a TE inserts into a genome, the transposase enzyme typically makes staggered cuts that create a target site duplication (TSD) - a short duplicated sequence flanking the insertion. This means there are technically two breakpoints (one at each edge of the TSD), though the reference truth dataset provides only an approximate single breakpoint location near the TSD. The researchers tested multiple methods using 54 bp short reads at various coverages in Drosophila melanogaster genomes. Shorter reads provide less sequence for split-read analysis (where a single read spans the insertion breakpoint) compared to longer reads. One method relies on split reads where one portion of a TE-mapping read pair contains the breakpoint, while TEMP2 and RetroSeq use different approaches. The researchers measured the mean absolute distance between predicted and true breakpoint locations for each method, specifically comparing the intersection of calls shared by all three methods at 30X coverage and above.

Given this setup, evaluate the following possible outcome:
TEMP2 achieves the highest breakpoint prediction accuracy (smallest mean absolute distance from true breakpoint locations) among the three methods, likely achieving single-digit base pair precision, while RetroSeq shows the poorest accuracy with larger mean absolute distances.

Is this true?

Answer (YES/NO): NO